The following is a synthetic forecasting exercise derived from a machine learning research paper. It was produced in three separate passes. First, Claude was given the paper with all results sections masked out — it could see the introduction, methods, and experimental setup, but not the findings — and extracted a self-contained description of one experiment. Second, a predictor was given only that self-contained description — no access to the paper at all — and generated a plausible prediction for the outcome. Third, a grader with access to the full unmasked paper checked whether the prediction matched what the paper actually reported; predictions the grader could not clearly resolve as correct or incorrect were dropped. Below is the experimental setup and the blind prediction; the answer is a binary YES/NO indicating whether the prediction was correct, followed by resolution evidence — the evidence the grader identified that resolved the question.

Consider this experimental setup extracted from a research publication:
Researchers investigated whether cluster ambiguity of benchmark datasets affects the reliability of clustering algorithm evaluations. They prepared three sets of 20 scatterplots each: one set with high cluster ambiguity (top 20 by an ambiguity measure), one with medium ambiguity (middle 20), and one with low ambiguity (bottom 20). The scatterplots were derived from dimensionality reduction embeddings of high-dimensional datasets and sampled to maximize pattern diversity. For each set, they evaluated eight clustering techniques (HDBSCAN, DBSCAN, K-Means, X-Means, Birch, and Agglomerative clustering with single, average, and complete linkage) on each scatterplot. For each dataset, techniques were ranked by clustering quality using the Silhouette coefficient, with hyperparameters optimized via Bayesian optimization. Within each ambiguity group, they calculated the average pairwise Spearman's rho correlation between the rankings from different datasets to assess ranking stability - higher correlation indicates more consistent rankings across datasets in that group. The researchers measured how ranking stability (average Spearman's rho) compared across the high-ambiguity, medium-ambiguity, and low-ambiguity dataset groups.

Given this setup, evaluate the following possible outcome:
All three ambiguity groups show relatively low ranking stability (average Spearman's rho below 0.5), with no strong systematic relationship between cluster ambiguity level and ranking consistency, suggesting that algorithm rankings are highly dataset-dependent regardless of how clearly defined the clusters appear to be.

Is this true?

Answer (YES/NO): NO